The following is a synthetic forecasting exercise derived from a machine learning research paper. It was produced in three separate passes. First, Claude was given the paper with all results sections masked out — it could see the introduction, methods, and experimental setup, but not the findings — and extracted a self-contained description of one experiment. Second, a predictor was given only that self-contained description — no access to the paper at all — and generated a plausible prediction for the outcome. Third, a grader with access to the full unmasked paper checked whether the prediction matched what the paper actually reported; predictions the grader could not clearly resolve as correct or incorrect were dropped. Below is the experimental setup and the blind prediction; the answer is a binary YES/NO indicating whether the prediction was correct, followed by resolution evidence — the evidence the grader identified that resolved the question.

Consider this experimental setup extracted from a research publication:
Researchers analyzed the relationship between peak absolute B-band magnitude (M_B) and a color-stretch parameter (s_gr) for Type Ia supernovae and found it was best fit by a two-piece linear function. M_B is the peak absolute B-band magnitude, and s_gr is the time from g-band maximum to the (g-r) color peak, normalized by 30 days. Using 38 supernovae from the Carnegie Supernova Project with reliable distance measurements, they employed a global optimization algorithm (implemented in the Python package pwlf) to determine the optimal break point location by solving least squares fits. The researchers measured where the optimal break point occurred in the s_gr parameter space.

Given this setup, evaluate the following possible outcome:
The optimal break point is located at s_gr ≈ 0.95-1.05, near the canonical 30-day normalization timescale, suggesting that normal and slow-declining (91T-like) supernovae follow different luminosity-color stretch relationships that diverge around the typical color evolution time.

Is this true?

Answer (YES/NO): NO